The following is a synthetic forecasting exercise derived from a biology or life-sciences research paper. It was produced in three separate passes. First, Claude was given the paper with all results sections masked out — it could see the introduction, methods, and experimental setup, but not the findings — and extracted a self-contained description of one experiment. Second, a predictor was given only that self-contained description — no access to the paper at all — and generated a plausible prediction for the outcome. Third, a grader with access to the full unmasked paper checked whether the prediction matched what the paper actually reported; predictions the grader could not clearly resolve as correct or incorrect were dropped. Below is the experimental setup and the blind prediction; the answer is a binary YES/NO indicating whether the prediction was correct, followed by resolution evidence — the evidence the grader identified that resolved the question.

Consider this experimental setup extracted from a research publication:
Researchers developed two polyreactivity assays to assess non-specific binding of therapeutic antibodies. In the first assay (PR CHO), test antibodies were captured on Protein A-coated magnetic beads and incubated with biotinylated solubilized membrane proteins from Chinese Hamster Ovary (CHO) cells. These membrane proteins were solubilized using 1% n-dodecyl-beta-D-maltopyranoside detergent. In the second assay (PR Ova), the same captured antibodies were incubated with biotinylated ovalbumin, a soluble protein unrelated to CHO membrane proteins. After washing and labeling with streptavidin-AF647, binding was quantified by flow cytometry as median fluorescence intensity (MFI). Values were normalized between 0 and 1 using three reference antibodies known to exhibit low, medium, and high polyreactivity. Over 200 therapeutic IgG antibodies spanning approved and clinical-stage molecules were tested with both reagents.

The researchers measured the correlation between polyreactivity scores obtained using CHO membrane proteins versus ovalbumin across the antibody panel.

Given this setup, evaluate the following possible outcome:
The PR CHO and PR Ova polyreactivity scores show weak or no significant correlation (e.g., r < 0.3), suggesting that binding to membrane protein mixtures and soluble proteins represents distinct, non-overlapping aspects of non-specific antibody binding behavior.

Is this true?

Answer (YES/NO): NO